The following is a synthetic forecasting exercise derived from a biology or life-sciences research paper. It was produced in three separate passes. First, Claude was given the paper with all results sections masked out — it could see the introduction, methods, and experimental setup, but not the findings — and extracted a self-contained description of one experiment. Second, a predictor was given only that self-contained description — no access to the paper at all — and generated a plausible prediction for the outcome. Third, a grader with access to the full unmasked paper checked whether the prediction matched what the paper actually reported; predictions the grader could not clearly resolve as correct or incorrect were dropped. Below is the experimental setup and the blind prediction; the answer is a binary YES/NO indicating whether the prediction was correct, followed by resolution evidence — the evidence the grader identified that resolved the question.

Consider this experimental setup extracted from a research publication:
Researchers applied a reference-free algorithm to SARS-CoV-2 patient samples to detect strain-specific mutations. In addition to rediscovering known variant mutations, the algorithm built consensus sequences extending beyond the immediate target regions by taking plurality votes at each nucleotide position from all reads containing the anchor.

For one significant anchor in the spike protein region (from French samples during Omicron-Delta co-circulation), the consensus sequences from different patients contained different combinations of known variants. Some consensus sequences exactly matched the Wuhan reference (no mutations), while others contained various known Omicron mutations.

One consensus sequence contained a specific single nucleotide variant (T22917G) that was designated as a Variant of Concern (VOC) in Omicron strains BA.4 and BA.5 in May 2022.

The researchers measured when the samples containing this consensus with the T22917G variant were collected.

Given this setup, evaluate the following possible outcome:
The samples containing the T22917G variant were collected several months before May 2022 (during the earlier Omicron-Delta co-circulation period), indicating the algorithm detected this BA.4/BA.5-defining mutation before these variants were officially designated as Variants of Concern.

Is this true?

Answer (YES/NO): YES